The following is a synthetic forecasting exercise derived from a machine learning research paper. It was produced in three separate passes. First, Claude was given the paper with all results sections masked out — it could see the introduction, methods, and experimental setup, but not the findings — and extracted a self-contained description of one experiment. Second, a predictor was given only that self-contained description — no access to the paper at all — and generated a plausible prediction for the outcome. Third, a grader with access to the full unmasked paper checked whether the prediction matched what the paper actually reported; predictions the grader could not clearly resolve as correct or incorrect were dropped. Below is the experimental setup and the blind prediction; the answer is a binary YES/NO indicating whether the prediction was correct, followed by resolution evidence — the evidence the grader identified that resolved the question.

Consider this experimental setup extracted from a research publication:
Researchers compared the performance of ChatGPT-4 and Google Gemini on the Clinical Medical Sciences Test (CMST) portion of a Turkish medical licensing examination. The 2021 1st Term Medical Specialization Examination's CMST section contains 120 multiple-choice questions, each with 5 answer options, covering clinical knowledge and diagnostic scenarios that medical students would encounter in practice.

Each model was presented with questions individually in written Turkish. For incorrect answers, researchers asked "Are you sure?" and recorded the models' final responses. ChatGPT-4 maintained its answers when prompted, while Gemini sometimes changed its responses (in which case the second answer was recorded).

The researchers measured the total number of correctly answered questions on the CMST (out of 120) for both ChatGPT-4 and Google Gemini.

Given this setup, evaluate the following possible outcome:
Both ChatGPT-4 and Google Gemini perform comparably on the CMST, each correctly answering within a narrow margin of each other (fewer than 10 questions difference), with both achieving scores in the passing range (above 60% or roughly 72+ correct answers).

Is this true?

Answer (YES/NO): NO